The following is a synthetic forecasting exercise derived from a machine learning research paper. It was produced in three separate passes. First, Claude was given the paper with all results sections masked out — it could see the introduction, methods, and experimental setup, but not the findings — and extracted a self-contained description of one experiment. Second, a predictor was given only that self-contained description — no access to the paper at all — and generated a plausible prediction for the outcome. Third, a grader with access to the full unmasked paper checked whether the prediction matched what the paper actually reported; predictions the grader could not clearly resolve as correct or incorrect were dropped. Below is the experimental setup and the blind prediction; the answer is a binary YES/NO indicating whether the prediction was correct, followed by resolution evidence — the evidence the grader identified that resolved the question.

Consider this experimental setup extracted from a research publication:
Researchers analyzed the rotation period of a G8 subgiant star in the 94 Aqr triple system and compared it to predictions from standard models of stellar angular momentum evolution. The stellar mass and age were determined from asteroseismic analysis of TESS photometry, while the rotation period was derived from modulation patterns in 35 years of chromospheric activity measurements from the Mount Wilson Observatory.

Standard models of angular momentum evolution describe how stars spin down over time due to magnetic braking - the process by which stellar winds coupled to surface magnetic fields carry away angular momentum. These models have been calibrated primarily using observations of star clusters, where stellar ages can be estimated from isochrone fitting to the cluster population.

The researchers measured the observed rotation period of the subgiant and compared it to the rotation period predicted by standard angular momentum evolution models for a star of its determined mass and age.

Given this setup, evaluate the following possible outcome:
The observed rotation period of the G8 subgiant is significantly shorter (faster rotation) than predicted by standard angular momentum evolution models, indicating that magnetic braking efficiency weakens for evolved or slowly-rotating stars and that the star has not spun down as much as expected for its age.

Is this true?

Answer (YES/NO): YES